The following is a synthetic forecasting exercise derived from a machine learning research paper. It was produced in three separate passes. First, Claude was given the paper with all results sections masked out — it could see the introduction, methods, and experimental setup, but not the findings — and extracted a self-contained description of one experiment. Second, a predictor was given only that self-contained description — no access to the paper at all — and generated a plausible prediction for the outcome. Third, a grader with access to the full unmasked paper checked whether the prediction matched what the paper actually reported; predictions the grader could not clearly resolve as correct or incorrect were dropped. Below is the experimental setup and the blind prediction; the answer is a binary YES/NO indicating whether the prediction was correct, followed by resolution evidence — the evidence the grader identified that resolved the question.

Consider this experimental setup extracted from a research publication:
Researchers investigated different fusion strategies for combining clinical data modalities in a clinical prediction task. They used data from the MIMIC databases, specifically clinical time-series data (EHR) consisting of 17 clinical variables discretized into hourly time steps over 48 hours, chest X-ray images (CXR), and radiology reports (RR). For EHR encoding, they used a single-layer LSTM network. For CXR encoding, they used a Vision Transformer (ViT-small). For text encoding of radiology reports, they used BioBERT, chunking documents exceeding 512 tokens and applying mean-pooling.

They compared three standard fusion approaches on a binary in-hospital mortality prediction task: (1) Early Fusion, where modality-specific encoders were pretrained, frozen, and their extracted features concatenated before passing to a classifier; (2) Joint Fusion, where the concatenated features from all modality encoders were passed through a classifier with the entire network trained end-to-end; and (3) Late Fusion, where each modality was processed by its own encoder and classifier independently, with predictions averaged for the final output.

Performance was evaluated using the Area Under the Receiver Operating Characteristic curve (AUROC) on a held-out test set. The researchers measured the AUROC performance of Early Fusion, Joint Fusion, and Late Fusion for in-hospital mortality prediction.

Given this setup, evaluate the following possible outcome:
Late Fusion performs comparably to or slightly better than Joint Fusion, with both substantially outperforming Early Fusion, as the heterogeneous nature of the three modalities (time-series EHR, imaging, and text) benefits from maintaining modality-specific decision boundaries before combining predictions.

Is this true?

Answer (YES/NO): NO